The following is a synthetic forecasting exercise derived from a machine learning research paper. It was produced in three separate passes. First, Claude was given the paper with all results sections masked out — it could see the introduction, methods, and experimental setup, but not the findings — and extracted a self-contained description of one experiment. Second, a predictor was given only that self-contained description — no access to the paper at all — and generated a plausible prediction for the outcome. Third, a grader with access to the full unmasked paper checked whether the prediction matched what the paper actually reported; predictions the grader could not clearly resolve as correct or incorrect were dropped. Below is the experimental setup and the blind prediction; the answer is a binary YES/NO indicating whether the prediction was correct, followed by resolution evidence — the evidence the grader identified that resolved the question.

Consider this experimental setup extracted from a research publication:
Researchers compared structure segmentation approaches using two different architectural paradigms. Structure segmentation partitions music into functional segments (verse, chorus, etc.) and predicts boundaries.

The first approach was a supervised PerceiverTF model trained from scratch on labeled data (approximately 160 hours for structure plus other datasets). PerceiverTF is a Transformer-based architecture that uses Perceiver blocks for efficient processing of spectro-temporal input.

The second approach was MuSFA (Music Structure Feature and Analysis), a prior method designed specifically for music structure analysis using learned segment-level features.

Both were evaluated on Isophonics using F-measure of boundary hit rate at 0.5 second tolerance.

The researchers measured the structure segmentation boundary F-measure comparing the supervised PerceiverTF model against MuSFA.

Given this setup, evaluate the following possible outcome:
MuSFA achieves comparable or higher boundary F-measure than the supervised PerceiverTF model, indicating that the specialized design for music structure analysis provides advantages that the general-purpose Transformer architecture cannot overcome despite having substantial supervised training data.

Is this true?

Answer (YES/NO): YES